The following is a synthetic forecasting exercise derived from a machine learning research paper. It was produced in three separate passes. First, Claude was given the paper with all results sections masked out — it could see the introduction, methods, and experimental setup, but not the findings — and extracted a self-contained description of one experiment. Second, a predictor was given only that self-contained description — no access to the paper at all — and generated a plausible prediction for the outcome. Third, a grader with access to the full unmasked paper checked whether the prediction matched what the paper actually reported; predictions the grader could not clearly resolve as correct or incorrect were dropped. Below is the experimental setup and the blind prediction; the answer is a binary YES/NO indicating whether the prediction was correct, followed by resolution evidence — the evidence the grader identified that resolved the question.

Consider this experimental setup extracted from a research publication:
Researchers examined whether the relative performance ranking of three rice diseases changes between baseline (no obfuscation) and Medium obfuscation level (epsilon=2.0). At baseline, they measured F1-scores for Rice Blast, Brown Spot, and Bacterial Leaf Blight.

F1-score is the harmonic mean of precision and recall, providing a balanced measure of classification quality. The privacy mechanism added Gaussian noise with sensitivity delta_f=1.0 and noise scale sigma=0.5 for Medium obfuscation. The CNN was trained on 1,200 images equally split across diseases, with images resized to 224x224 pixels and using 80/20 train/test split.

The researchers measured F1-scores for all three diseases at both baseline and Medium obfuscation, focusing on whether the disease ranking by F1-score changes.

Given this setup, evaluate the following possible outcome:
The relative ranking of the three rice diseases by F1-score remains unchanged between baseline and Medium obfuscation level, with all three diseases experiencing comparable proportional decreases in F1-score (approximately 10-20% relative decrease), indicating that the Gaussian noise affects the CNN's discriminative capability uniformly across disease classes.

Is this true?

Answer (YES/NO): NO